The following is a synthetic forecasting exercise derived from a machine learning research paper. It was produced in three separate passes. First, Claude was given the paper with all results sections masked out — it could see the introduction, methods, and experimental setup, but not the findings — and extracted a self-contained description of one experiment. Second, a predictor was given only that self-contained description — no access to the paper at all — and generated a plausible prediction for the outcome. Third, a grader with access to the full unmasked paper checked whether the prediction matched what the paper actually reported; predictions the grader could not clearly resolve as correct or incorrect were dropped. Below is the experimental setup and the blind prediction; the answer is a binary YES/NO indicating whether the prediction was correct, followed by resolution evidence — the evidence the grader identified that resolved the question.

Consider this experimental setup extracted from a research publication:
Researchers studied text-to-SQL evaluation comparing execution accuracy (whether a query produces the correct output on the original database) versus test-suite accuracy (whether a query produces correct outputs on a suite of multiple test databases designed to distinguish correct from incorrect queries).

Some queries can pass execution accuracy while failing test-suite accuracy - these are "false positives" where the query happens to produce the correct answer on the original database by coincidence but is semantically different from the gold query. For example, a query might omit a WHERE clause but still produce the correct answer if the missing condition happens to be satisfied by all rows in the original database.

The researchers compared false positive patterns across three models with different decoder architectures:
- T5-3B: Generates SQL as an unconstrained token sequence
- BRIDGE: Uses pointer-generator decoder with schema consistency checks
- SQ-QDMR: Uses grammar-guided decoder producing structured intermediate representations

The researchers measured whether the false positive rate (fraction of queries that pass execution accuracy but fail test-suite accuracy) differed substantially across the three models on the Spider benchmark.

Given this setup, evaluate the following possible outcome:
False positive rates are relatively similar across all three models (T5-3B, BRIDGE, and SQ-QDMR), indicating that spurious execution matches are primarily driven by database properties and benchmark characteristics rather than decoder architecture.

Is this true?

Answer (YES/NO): NO